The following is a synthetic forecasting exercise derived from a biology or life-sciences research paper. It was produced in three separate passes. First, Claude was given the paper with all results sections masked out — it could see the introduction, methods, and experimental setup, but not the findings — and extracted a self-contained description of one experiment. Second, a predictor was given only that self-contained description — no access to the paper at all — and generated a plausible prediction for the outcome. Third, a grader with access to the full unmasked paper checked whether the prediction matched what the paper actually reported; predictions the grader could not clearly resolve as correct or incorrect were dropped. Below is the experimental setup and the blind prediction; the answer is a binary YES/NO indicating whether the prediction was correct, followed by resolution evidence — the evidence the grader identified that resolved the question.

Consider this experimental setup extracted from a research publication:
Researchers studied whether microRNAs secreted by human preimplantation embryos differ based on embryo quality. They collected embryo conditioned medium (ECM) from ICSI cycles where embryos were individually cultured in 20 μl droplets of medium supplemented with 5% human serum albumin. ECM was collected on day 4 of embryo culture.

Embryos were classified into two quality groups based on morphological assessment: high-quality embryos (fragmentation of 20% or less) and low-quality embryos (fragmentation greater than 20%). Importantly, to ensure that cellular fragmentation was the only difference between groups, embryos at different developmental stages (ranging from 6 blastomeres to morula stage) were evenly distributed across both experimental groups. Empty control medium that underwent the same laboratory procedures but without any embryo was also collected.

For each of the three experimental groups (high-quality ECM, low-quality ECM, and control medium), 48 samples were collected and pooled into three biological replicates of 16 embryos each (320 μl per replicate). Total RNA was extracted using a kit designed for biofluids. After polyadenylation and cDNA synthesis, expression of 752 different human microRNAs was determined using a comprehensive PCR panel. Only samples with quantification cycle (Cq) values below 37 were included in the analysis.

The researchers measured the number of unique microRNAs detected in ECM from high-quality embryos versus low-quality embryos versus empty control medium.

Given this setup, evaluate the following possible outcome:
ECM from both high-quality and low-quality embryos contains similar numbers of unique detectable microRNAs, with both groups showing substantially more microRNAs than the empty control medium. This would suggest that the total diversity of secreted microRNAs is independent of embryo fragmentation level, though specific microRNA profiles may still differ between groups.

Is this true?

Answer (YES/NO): NO